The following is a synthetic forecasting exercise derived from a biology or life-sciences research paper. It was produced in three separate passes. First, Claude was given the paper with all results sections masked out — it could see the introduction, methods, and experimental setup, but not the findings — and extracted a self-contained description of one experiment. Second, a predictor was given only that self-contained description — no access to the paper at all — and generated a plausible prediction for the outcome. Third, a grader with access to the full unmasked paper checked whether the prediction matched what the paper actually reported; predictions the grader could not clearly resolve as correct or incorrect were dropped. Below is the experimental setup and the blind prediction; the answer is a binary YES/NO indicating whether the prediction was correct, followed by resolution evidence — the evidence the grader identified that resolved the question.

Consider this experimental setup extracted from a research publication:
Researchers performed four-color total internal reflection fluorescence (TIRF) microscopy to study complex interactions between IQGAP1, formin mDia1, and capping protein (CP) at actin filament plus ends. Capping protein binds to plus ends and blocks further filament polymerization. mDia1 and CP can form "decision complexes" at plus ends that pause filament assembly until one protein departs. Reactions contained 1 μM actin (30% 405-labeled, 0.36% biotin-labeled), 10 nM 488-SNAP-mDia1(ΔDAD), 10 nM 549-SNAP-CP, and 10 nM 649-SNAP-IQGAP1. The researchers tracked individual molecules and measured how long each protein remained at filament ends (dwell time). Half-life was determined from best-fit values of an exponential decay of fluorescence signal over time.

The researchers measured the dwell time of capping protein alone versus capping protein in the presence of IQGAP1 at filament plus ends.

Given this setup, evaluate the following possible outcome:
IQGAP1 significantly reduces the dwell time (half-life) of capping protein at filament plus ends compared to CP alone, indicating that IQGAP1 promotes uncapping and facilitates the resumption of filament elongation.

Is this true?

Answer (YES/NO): YES